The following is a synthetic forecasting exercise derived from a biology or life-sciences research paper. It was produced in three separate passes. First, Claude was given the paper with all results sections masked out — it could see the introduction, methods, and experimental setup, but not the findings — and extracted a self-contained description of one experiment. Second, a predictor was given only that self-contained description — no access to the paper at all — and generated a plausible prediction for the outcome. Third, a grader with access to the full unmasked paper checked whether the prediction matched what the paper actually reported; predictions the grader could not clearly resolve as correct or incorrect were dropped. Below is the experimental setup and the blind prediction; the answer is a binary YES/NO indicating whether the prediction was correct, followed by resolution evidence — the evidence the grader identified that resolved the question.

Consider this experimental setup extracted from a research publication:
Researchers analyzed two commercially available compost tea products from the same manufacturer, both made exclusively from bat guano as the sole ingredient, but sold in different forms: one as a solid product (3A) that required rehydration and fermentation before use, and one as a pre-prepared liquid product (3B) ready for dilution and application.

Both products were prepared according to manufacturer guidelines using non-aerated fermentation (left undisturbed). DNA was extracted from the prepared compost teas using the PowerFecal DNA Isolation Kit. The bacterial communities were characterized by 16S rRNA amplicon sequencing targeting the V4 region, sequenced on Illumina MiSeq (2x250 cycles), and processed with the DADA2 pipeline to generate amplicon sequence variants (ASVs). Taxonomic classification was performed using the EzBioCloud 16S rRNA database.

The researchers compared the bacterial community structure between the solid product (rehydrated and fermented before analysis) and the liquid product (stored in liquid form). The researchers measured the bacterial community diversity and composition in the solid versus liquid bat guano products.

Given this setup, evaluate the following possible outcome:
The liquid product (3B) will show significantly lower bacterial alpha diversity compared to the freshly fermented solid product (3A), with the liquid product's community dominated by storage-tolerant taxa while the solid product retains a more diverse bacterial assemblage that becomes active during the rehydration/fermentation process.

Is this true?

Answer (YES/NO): YES